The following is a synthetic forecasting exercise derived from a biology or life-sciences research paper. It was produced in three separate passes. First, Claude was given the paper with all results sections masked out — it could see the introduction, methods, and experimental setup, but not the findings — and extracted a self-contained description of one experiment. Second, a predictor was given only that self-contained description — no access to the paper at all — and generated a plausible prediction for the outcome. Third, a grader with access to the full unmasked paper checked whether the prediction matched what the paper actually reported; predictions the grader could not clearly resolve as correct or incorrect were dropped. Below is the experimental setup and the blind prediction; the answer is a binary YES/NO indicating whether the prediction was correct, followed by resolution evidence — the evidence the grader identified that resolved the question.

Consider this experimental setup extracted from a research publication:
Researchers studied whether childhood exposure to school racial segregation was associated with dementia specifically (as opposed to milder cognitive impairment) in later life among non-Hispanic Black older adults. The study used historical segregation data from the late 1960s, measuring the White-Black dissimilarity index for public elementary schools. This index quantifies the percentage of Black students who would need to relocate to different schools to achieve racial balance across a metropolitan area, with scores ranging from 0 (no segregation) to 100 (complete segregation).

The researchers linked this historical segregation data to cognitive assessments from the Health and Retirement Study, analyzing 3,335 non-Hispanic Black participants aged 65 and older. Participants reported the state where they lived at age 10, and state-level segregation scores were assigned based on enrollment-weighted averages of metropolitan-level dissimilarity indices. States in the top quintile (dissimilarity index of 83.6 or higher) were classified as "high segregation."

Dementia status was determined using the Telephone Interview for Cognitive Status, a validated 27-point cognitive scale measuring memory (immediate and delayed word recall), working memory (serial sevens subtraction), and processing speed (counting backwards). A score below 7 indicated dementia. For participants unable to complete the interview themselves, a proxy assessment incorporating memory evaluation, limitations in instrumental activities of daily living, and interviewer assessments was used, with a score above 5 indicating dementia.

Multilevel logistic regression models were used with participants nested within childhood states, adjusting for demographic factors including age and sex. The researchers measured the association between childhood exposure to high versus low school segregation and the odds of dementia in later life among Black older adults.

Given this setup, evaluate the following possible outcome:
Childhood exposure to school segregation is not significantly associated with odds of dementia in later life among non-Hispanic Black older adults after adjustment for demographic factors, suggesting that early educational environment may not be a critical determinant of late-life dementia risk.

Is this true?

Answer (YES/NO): NO